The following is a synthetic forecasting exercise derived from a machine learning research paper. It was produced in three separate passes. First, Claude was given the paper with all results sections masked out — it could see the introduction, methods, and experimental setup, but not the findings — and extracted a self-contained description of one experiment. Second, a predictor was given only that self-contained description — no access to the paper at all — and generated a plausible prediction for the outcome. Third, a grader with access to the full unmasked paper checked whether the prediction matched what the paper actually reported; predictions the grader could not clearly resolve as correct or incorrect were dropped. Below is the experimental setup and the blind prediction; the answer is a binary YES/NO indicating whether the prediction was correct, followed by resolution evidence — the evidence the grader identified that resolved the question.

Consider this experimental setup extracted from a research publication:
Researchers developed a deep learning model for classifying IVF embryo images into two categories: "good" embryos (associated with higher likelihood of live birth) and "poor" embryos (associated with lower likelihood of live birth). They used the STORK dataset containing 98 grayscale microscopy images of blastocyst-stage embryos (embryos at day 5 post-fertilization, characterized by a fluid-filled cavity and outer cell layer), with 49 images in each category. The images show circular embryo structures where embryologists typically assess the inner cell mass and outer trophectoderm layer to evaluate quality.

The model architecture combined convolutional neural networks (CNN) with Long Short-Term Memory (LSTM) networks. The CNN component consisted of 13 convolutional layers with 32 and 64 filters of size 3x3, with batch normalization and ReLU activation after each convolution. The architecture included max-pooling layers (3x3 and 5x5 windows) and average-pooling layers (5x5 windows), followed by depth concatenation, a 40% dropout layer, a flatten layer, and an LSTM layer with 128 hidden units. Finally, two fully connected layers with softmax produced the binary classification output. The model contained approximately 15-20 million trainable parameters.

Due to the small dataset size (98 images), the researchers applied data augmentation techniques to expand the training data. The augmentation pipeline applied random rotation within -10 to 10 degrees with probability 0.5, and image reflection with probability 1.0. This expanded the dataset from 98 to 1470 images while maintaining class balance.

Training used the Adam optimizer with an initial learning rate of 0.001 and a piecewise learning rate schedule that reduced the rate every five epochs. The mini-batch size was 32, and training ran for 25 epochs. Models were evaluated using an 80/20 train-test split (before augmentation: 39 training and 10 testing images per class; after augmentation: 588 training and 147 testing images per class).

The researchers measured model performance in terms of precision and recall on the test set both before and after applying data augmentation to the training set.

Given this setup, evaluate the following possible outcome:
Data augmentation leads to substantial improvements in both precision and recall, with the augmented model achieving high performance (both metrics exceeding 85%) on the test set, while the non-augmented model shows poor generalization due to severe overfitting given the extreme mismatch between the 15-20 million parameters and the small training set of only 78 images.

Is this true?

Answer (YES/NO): NO